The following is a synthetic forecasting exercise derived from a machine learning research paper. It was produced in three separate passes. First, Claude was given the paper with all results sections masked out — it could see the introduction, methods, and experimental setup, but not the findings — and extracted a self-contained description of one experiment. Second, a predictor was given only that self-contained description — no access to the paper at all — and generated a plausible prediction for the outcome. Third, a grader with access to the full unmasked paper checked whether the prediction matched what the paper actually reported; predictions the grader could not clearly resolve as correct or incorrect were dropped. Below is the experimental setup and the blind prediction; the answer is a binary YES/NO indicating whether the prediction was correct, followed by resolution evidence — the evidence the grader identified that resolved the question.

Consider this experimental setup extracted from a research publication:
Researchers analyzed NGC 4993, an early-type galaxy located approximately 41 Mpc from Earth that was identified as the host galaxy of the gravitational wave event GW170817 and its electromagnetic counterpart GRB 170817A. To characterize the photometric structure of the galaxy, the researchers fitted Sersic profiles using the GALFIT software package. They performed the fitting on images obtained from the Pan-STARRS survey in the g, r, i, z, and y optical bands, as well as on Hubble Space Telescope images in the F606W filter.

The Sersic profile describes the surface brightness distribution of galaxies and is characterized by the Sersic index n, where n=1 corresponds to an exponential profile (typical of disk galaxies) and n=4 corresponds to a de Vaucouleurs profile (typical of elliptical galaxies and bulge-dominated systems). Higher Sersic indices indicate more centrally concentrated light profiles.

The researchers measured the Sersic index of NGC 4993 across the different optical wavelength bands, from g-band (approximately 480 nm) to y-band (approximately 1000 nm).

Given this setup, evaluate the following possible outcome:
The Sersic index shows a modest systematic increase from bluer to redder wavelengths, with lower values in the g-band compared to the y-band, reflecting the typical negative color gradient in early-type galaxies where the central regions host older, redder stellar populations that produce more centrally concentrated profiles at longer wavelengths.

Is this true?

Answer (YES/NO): YES